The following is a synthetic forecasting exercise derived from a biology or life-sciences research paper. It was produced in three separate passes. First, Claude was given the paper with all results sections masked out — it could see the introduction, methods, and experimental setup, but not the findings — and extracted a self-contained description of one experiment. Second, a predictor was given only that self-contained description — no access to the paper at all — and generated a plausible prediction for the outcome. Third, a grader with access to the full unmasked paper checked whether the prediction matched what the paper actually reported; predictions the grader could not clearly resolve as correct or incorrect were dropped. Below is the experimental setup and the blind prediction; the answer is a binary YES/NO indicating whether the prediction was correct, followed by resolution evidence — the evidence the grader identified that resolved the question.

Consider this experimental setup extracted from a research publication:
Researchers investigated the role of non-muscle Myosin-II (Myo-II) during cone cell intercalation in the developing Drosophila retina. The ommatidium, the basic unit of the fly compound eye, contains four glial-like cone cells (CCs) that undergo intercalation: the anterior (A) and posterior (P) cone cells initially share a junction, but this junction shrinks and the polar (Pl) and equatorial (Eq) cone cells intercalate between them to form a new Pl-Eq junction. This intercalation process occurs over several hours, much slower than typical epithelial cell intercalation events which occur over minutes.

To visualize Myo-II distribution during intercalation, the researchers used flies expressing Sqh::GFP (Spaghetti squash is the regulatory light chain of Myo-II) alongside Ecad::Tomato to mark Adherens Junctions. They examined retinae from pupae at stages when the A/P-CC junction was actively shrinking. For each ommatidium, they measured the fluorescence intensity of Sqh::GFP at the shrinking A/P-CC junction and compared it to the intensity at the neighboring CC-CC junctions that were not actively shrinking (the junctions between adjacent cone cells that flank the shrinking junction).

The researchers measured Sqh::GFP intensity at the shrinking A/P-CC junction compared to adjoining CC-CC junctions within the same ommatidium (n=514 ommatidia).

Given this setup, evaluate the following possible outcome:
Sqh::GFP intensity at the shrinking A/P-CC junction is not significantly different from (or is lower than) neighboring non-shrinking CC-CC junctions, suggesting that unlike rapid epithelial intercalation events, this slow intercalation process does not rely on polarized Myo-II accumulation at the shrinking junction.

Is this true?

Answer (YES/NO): NO